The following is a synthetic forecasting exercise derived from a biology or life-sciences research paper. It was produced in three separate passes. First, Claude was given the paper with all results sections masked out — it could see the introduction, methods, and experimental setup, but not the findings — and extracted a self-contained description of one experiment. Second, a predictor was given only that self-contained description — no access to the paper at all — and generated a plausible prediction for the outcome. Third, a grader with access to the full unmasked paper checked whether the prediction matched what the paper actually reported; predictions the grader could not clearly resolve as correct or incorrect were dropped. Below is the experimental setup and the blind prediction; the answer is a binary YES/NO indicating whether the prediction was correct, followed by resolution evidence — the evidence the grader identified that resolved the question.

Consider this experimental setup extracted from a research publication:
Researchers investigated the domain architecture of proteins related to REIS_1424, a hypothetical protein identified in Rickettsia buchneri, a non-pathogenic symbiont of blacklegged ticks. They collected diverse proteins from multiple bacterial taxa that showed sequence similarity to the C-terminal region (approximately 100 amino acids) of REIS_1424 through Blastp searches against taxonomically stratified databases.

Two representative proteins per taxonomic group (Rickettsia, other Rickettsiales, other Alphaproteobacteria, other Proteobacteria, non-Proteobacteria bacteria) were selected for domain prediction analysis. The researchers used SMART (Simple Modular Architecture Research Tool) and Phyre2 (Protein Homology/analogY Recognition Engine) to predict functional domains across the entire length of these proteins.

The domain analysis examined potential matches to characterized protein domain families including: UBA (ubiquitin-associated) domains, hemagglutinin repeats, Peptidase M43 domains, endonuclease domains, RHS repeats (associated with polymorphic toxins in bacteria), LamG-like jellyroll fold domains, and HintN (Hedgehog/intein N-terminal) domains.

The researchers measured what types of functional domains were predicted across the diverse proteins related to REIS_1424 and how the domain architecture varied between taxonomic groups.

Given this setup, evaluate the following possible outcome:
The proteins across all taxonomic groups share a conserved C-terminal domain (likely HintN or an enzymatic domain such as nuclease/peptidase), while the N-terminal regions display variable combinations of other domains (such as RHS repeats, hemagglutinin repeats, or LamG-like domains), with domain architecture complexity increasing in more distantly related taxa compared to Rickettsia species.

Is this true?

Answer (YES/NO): NO